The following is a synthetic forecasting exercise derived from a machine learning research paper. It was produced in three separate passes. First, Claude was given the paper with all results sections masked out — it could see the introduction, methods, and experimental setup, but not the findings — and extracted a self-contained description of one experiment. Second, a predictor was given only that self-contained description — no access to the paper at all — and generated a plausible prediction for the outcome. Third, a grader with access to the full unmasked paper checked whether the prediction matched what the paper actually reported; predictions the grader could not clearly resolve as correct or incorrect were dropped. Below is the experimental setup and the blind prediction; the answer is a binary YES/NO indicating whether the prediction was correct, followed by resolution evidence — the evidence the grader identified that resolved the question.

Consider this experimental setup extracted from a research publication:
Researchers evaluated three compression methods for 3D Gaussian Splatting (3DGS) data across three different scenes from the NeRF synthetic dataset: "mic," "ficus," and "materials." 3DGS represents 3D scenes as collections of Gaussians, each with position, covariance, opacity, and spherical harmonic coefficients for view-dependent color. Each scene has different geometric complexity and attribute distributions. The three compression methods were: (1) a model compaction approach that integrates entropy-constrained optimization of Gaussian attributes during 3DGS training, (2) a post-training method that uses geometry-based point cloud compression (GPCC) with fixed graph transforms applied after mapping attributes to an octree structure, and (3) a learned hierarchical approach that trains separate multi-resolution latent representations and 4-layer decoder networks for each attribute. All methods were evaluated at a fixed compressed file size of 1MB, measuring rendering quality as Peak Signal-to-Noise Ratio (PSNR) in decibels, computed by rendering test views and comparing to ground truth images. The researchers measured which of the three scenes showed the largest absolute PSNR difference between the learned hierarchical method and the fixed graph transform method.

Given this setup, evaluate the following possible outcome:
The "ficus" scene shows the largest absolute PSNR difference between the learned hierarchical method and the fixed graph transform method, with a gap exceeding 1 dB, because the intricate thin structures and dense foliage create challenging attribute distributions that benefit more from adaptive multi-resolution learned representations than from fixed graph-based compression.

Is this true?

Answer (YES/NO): NO